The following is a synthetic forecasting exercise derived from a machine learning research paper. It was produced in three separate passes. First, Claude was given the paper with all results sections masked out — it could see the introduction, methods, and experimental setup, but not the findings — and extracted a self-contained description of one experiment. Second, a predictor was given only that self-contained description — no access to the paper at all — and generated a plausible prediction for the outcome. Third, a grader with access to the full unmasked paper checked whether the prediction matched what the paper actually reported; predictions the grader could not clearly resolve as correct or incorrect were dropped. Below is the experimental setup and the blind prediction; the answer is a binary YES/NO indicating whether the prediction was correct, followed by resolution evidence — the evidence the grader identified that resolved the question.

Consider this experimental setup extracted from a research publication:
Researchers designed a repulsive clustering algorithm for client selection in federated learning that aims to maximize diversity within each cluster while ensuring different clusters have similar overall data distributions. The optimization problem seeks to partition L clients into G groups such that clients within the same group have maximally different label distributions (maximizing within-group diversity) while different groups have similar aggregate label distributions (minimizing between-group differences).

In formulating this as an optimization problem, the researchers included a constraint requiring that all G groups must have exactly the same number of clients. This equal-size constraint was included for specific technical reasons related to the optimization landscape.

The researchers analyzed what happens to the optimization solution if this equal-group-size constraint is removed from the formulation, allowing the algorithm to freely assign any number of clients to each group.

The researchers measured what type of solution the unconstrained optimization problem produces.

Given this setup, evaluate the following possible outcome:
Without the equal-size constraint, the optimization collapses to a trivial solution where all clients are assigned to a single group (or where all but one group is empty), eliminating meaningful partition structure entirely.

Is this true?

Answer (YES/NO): NO